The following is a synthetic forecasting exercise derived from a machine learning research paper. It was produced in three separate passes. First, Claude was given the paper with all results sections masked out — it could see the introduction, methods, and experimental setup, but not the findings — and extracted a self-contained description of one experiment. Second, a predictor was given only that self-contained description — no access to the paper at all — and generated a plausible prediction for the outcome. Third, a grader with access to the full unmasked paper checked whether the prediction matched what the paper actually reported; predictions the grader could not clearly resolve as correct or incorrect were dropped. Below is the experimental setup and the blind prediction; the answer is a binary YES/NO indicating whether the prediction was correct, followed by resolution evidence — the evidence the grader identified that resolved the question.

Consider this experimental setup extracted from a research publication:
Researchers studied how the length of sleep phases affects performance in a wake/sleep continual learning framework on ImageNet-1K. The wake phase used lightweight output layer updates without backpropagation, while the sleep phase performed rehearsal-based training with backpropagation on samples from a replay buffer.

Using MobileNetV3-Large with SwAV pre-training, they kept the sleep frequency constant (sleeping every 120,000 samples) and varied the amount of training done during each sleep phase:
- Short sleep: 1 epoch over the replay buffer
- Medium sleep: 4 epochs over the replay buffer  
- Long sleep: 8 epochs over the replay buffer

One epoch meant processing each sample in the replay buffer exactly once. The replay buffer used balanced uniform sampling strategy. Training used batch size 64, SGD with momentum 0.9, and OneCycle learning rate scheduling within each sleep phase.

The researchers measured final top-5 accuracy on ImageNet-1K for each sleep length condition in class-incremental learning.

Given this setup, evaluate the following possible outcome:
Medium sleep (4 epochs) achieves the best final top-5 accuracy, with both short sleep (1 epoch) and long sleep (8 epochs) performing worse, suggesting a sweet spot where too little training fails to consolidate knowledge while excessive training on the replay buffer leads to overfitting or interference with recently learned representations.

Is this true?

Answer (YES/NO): NO